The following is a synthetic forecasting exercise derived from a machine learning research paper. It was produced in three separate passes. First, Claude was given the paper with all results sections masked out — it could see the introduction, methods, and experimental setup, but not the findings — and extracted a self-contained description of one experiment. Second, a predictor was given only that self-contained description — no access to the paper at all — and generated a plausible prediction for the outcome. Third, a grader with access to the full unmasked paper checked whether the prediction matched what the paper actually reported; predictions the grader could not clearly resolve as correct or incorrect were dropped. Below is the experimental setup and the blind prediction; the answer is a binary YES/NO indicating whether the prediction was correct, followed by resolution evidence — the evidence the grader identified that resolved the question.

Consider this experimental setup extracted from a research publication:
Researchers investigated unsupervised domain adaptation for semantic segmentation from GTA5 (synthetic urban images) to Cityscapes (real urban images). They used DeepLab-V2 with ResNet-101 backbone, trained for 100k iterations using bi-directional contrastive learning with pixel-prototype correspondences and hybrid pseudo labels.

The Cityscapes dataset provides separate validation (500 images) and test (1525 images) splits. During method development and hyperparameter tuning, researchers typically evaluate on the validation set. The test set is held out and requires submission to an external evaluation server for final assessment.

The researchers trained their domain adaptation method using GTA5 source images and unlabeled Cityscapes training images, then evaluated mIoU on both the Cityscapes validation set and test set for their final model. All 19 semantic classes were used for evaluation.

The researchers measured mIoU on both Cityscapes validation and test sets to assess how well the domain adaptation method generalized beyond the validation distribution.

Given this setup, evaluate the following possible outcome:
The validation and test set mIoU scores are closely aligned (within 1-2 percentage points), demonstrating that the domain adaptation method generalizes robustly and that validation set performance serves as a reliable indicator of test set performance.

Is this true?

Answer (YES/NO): YES